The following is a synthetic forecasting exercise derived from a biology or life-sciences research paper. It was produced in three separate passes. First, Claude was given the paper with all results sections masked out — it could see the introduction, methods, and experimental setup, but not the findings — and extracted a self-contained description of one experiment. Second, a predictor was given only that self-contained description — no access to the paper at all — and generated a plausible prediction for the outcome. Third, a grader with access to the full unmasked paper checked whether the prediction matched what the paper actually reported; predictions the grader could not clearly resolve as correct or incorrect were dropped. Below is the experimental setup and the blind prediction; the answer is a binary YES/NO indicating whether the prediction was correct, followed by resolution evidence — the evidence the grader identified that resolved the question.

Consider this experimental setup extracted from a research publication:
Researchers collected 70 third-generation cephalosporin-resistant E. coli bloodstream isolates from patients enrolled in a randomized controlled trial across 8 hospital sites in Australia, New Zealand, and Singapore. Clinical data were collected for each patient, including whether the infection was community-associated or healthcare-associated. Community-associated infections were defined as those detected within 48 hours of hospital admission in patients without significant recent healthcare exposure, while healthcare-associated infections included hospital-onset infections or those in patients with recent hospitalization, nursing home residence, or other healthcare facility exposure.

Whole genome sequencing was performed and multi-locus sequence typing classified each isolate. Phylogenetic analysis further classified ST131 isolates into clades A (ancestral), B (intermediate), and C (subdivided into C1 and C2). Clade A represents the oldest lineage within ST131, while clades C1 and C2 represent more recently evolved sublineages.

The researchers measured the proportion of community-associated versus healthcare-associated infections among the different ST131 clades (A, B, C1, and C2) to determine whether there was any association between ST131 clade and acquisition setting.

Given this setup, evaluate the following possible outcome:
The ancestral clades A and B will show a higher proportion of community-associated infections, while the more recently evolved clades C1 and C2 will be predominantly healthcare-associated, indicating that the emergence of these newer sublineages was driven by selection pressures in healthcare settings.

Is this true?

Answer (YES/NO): NO